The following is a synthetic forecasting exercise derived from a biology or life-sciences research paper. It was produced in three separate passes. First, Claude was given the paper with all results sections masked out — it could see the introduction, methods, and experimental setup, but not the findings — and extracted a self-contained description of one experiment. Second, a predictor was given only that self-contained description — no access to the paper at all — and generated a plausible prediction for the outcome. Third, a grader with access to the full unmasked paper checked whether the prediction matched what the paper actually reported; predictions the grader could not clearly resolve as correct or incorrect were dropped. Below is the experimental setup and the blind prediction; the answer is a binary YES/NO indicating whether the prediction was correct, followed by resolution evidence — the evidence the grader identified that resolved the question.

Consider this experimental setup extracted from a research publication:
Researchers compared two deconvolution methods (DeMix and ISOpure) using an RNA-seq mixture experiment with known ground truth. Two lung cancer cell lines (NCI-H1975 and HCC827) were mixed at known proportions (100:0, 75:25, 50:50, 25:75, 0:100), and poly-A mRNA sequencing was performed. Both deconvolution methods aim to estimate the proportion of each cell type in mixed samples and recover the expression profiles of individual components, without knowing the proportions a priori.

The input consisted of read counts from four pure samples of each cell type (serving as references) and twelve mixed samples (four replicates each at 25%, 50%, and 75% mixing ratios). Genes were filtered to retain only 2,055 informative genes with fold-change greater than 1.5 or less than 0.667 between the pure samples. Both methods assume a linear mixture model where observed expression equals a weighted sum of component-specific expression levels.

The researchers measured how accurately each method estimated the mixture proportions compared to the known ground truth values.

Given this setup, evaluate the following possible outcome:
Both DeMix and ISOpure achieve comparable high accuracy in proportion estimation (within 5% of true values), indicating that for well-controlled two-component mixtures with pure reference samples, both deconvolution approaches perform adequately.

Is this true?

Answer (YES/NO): NO